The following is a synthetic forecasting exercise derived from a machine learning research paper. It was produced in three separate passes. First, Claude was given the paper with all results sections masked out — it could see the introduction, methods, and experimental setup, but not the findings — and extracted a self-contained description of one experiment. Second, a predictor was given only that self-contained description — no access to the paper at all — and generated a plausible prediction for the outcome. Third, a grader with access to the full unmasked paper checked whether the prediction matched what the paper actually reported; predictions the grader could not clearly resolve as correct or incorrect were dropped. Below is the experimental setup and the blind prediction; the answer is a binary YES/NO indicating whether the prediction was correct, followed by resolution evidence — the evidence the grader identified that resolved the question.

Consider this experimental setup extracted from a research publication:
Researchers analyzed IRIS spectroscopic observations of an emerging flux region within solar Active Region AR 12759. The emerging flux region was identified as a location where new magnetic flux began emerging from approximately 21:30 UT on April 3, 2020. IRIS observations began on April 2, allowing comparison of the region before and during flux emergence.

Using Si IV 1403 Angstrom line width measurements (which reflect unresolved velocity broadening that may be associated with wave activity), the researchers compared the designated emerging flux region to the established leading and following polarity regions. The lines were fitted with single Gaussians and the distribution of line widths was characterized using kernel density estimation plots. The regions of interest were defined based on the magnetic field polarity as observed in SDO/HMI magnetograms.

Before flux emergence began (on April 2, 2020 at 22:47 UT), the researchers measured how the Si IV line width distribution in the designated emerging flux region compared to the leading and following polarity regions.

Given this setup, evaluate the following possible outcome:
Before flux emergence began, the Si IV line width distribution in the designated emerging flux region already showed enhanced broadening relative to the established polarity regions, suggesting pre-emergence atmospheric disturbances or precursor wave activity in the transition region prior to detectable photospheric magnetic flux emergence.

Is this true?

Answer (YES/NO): NO